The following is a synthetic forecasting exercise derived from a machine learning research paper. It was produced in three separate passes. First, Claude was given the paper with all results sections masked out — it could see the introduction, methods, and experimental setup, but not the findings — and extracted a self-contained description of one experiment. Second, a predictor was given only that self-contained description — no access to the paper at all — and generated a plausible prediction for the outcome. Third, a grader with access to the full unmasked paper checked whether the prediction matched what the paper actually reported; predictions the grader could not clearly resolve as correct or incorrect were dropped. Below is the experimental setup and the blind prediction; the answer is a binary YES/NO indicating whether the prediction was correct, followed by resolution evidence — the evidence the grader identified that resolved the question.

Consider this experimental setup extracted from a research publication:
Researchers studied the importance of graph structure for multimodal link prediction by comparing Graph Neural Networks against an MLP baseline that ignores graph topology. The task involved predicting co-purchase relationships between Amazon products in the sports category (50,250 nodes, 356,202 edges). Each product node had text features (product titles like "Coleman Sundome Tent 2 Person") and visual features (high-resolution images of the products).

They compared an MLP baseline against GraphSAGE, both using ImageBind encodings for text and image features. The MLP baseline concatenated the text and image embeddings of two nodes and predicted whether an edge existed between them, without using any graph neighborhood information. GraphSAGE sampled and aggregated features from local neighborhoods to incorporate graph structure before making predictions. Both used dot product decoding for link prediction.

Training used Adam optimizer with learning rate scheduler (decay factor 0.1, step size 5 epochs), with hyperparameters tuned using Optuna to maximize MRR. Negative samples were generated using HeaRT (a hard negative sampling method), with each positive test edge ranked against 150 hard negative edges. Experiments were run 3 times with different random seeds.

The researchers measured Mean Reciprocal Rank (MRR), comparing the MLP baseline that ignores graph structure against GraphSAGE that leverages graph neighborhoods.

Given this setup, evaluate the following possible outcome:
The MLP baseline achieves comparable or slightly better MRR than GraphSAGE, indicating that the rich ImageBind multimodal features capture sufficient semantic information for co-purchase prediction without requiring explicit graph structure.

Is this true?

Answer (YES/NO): NO